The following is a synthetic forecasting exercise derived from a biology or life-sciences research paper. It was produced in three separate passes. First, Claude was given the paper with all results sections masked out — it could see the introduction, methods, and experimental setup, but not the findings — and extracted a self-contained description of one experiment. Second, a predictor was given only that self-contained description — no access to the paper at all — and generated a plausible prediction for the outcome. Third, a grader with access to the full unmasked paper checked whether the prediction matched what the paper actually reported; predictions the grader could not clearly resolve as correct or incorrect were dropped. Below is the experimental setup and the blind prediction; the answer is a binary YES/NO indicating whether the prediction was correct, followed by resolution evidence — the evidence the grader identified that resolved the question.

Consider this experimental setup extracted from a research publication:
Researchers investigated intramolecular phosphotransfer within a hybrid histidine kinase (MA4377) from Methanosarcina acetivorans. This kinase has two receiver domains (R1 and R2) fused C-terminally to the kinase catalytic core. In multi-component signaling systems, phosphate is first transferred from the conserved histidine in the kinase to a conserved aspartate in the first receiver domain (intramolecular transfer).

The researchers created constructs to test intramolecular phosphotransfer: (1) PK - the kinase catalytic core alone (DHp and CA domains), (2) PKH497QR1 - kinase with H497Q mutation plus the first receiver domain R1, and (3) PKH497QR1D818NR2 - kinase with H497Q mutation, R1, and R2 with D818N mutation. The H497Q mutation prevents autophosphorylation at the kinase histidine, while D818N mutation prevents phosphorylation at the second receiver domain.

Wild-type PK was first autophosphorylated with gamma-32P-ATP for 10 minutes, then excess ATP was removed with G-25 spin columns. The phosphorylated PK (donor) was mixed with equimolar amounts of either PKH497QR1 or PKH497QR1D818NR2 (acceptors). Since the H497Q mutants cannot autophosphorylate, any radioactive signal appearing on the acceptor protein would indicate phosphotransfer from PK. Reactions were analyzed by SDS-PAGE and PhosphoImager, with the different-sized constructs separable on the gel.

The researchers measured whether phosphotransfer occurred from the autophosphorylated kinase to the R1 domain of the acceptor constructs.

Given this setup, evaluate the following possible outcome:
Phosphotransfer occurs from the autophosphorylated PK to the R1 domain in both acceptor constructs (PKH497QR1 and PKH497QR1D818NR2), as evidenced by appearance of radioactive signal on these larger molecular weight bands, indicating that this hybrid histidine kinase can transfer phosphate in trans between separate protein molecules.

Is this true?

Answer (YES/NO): NO